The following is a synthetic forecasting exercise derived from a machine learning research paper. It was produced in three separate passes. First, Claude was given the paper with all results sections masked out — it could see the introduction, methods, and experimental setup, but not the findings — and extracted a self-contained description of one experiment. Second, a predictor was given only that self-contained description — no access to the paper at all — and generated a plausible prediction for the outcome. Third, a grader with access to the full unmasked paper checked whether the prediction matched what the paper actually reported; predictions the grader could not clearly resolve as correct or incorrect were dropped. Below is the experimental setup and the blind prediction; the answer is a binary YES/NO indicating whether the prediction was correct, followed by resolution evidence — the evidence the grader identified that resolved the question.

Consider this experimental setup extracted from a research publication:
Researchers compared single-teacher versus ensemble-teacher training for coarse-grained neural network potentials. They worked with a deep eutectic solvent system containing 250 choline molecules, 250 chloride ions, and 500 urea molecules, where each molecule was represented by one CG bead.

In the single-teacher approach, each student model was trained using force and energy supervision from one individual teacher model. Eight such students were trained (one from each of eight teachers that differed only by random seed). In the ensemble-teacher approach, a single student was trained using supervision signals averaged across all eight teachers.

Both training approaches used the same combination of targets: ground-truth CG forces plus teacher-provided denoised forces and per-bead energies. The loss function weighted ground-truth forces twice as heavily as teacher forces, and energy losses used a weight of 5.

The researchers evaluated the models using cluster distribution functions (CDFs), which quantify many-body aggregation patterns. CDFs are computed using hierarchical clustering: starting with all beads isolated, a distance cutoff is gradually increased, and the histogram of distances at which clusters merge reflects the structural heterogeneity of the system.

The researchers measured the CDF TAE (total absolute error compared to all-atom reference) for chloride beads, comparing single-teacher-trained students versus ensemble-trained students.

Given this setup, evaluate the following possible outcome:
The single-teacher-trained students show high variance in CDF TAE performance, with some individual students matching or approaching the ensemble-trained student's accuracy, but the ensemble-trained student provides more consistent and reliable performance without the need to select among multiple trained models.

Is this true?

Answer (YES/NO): NO